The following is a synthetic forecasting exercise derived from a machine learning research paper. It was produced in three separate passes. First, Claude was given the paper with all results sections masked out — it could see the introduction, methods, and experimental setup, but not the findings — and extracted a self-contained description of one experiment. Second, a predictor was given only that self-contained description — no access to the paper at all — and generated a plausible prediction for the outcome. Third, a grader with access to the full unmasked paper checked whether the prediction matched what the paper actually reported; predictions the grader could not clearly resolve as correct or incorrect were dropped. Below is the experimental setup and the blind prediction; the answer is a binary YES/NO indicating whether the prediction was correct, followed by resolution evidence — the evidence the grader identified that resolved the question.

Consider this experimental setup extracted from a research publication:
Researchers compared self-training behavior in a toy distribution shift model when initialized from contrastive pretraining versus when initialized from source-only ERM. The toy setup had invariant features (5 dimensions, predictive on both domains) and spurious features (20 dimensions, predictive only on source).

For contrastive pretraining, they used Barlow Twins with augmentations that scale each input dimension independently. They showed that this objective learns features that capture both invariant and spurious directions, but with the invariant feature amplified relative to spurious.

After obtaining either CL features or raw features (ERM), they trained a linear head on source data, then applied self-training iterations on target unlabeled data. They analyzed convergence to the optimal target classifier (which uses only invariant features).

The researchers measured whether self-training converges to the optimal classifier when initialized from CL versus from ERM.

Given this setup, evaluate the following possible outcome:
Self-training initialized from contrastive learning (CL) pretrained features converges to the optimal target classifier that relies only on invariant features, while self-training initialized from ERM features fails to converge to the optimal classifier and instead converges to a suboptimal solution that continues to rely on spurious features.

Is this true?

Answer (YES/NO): YES